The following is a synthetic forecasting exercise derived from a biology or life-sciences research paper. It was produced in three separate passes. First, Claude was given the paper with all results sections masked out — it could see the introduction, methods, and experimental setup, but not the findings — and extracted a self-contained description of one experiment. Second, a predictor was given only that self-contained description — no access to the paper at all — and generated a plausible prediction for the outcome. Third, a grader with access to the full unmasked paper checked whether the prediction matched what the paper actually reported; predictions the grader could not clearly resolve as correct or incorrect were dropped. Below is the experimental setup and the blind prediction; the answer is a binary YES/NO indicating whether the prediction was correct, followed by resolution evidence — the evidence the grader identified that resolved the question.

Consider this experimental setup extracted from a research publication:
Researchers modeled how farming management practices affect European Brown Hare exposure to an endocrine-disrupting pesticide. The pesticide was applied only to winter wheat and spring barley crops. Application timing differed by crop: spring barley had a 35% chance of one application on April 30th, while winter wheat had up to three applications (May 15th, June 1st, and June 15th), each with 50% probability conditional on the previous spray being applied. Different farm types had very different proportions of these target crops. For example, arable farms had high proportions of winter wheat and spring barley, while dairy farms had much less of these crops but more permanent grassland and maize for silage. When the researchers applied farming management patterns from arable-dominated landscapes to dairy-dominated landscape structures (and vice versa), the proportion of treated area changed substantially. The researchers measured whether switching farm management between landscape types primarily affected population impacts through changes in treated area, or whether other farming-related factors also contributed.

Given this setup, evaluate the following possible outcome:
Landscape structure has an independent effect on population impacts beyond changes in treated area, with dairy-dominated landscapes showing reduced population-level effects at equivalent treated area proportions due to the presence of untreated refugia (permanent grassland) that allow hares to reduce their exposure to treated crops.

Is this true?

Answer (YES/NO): NO